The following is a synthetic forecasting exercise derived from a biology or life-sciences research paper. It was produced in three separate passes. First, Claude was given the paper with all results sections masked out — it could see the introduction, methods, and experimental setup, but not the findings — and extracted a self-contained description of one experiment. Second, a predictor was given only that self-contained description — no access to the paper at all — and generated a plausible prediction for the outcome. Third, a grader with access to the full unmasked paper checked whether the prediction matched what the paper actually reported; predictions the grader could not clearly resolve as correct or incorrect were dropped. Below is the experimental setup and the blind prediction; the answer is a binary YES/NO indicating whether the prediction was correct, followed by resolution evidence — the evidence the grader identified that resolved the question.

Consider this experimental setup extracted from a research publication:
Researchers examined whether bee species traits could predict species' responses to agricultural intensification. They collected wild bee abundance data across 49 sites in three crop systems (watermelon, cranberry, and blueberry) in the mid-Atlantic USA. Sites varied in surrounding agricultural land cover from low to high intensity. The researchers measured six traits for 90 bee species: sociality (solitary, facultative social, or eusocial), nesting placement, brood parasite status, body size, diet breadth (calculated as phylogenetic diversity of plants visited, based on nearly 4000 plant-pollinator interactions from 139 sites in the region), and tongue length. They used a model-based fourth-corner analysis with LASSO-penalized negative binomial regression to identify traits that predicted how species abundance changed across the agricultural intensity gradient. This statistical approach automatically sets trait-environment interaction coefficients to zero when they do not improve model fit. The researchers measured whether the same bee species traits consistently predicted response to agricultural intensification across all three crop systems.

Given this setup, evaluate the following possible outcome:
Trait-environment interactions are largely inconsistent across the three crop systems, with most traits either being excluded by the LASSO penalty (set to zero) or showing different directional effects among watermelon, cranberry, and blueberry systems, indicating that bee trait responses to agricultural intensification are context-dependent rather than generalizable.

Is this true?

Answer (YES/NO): YES